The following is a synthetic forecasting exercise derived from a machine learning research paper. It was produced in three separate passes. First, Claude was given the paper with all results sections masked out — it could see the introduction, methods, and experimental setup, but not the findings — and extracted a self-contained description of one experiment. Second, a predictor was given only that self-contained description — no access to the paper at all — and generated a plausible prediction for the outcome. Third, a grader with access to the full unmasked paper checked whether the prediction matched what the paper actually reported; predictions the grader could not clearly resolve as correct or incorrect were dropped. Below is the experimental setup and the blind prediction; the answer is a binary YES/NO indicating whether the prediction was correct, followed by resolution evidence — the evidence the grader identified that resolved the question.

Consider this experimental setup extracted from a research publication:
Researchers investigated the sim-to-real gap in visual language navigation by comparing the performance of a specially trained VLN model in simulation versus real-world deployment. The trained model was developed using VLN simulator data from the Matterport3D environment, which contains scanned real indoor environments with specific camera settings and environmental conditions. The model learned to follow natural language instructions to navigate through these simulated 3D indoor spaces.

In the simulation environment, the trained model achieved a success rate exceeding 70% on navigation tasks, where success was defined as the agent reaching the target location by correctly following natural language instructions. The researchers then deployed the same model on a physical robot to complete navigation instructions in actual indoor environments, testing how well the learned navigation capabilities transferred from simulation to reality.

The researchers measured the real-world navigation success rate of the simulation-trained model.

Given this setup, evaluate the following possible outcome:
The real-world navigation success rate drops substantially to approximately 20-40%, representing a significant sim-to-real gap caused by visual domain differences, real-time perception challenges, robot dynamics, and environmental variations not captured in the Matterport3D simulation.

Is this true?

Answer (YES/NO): NO